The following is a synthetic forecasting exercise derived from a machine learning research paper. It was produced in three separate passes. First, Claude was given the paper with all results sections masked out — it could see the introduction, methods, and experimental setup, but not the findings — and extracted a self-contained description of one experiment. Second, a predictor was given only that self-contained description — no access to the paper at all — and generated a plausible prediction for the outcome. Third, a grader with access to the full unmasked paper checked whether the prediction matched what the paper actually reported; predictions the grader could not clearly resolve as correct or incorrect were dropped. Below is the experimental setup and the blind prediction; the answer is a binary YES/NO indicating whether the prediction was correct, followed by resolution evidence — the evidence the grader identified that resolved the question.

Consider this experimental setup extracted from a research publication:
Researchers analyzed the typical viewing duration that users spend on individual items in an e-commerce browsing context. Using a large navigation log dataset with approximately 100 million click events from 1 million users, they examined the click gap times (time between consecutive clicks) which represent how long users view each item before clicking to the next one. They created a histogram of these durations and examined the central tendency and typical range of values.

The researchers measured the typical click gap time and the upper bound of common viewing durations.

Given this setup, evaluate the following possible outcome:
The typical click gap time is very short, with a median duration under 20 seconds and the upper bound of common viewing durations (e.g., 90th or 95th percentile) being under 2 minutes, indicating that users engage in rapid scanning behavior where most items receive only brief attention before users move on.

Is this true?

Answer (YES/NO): NO